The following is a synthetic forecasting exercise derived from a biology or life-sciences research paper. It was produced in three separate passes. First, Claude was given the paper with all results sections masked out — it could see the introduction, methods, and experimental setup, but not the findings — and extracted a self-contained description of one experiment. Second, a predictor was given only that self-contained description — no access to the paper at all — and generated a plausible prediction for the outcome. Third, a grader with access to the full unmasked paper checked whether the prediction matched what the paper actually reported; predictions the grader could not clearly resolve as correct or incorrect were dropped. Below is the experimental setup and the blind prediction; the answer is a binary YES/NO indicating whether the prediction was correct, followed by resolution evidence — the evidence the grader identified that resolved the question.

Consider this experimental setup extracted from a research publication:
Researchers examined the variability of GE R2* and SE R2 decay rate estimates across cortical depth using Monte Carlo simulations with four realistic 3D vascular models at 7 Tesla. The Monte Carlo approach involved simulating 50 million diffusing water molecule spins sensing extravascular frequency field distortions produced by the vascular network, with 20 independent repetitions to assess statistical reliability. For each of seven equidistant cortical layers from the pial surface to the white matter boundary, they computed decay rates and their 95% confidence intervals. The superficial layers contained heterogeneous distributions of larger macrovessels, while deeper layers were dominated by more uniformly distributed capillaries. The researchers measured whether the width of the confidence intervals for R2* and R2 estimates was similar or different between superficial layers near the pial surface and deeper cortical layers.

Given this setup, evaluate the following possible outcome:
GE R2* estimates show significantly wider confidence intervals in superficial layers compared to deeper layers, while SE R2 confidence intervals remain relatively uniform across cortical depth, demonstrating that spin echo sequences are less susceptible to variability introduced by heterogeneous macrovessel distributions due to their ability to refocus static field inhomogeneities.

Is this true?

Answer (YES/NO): NO